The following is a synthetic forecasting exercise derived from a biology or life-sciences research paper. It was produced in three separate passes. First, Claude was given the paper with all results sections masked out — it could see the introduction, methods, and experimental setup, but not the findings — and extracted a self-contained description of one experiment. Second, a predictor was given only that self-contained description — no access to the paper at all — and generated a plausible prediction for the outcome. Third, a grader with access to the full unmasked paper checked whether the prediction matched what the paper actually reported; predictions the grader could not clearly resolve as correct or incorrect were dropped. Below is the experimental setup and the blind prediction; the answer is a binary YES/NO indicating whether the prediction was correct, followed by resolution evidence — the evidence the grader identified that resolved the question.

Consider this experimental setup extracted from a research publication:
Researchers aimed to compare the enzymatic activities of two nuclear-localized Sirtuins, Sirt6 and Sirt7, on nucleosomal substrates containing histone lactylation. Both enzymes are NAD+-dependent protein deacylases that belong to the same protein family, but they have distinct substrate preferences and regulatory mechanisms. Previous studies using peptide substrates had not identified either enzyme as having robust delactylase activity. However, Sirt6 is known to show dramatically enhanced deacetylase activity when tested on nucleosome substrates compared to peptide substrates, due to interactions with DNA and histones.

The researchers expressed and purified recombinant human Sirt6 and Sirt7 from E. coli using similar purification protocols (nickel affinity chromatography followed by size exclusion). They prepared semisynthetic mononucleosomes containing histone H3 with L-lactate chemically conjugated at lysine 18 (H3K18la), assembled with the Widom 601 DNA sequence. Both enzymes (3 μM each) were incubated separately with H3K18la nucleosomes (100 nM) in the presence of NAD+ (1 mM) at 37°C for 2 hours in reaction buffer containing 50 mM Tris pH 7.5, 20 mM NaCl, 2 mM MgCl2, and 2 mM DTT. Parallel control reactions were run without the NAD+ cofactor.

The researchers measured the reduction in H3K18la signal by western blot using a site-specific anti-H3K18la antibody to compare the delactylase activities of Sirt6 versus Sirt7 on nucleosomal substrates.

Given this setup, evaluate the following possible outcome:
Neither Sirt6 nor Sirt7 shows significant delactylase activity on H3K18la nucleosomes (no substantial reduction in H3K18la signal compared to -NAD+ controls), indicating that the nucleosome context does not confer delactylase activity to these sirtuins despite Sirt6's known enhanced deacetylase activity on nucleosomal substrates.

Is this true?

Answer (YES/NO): NO